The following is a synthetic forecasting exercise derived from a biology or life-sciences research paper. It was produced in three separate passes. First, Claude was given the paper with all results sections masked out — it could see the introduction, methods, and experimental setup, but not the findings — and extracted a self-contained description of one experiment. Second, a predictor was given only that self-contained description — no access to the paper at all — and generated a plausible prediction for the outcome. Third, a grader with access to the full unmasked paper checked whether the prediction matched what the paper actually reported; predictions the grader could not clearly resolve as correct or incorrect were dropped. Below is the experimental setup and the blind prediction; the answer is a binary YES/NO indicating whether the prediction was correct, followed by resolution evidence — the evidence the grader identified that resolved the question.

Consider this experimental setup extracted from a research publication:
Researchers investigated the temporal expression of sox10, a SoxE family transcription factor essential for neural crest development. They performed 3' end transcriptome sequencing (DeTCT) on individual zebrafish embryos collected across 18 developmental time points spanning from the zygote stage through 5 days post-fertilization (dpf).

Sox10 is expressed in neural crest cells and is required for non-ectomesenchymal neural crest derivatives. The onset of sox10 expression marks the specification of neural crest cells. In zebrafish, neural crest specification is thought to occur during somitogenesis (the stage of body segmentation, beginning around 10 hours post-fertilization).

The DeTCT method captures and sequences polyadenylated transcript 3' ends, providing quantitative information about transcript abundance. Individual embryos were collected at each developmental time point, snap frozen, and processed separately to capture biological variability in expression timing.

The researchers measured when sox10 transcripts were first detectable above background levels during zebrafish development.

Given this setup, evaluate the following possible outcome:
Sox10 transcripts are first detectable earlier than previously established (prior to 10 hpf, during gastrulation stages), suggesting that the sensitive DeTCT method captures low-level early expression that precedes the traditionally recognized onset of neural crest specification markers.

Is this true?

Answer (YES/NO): YES